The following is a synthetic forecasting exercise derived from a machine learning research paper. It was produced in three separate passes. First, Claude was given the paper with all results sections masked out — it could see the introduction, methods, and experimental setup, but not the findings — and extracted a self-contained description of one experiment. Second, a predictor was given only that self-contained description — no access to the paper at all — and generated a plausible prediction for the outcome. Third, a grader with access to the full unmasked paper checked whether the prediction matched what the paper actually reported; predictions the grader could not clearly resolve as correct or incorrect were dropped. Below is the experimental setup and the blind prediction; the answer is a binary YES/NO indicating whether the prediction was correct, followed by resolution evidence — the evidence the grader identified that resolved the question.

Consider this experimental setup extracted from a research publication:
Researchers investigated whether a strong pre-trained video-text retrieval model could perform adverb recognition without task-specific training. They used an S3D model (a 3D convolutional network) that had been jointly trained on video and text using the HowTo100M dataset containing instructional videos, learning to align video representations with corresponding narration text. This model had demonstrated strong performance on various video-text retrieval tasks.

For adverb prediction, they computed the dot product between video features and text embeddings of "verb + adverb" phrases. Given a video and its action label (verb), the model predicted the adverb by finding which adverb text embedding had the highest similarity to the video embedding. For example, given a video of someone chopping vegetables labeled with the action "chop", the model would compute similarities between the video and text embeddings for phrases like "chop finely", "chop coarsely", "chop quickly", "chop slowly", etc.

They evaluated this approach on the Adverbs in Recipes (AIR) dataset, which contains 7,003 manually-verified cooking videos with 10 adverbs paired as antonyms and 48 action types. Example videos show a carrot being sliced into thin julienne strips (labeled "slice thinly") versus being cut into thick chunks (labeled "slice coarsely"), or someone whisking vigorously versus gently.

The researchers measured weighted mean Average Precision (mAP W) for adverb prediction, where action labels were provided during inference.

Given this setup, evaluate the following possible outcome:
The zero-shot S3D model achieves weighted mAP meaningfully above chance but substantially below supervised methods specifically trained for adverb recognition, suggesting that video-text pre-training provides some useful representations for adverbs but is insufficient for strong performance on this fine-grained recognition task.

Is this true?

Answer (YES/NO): YES